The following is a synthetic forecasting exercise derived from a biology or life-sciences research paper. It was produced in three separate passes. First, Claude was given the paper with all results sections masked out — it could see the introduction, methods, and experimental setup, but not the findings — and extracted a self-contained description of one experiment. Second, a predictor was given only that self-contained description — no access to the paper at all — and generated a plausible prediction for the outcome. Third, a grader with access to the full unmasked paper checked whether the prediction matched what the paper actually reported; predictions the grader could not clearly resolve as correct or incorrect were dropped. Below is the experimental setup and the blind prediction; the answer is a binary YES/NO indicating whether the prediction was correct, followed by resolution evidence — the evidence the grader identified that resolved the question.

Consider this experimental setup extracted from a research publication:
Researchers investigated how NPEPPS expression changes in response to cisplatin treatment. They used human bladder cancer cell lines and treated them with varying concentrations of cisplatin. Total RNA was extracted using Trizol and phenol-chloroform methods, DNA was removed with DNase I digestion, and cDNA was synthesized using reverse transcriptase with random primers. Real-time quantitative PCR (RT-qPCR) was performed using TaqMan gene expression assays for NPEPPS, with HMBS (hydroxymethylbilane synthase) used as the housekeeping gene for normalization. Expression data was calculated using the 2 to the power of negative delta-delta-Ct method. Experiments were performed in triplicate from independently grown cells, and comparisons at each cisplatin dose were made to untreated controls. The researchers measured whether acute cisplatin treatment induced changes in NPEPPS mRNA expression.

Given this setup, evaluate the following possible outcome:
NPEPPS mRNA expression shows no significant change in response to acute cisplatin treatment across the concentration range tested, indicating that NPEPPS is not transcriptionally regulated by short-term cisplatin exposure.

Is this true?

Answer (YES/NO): NO